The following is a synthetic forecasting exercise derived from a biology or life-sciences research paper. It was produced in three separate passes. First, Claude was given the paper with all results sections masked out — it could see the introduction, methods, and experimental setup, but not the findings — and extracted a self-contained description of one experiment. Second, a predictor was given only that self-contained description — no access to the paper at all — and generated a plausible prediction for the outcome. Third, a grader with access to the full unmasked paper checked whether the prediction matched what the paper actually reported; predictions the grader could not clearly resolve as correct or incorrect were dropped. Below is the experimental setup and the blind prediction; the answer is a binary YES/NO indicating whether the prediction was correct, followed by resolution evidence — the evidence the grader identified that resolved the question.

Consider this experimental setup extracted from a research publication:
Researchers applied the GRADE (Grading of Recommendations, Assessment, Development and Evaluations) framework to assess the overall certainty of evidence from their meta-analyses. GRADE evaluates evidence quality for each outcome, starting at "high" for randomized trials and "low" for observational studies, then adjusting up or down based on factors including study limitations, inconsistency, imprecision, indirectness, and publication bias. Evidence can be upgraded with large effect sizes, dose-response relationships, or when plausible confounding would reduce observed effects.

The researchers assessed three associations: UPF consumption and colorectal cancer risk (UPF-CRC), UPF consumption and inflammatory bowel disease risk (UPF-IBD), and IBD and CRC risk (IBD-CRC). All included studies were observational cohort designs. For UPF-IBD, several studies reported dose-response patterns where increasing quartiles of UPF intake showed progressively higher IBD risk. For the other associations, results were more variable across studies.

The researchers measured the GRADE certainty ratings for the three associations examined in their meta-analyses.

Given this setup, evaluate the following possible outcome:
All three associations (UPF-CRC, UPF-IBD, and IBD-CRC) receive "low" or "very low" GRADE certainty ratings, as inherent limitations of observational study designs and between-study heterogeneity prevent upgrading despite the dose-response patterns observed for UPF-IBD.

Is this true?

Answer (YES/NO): NO